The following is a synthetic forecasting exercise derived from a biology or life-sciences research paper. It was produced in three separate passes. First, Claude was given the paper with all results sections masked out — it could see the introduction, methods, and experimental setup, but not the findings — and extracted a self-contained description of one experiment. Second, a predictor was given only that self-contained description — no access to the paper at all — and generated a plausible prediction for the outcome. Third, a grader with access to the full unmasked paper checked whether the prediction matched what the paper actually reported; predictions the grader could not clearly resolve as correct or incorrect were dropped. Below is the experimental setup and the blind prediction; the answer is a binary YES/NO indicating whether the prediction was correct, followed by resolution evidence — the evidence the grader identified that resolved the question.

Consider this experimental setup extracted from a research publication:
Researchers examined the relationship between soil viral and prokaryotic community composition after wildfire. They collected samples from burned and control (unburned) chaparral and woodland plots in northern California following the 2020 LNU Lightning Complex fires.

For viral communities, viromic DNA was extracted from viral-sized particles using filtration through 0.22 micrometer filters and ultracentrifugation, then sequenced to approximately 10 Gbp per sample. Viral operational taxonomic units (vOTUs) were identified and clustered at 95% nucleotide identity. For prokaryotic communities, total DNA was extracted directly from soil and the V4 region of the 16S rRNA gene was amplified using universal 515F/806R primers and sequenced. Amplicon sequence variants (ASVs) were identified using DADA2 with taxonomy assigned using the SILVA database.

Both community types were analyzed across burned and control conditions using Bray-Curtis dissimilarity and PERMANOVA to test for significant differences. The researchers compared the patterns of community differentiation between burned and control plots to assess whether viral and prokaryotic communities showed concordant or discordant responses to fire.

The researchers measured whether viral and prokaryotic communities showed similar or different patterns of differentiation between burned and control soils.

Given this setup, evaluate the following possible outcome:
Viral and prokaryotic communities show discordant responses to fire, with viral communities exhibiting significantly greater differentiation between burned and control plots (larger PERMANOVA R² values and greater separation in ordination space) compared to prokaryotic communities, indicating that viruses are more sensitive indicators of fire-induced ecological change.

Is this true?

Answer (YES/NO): NO